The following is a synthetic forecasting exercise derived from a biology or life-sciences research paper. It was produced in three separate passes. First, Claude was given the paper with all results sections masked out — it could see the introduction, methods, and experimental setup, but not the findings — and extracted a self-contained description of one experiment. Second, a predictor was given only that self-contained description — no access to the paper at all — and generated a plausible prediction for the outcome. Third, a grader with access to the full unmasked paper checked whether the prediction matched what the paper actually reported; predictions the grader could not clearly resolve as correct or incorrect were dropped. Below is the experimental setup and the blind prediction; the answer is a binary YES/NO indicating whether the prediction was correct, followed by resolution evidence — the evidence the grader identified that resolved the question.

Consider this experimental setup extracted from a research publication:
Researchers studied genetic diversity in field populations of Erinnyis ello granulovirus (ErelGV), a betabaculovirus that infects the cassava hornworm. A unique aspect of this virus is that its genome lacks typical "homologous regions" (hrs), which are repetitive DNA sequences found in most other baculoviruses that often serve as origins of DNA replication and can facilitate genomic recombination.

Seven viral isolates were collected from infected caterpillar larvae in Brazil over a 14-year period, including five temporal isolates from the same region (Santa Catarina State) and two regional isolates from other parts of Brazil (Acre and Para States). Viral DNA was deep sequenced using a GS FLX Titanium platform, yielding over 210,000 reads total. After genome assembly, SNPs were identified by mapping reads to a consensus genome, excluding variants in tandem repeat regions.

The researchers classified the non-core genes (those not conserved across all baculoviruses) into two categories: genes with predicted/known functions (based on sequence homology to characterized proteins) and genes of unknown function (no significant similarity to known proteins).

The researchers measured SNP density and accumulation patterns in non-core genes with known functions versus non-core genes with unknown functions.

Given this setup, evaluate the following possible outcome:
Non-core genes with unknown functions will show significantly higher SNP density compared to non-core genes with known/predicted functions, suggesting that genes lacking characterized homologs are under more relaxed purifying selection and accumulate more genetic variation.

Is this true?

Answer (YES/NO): YES